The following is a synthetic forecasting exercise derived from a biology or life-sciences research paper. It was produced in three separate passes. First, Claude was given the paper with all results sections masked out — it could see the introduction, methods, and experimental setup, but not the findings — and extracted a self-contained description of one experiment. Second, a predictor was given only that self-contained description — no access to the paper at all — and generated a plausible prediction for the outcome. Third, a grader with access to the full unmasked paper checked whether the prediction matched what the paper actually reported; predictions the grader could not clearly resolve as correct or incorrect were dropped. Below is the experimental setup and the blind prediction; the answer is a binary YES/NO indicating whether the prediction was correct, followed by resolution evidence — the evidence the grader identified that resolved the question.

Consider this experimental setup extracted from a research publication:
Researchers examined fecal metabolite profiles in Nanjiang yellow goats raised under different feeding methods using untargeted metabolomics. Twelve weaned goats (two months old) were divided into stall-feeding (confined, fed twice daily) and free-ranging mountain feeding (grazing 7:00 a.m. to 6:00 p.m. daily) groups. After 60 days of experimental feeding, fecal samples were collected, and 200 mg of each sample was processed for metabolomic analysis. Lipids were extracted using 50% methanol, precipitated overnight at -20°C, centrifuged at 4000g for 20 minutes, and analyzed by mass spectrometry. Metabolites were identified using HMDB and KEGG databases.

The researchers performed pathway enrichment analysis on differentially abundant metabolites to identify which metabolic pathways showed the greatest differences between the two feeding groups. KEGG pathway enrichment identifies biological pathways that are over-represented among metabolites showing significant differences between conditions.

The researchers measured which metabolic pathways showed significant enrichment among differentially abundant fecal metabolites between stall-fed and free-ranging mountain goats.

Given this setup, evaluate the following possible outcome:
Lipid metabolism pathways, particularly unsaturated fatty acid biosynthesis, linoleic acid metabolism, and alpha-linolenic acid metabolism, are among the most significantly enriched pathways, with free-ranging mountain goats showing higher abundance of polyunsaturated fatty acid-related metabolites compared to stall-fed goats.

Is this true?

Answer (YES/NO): NO